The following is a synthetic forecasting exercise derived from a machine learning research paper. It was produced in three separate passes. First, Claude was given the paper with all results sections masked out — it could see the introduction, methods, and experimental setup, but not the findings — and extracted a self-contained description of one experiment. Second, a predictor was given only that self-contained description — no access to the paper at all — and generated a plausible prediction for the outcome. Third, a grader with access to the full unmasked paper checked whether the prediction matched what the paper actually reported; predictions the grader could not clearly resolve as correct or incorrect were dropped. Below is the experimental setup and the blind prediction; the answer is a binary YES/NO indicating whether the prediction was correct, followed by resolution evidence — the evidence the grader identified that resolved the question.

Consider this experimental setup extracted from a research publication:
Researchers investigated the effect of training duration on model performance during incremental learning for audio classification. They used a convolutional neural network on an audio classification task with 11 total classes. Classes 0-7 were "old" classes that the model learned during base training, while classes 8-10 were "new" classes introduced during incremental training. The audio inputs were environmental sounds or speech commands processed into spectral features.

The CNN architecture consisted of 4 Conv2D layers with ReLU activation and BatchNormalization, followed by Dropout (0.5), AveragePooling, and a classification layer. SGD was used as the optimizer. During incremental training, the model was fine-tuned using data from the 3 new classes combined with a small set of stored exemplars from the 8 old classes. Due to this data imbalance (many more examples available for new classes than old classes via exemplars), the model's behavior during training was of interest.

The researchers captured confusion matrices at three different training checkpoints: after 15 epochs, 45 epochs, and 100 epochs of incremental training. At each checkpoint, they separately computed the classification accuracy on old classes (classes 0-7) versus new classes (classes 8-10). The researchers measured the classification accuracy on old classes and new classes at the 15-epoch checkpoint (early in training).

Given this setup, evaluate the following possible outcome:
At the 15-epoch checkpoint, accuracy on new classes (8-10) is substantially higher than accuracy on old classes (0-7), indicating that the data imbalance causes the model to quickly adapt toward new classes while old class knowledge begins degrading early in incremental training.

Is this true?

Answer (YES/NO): NO